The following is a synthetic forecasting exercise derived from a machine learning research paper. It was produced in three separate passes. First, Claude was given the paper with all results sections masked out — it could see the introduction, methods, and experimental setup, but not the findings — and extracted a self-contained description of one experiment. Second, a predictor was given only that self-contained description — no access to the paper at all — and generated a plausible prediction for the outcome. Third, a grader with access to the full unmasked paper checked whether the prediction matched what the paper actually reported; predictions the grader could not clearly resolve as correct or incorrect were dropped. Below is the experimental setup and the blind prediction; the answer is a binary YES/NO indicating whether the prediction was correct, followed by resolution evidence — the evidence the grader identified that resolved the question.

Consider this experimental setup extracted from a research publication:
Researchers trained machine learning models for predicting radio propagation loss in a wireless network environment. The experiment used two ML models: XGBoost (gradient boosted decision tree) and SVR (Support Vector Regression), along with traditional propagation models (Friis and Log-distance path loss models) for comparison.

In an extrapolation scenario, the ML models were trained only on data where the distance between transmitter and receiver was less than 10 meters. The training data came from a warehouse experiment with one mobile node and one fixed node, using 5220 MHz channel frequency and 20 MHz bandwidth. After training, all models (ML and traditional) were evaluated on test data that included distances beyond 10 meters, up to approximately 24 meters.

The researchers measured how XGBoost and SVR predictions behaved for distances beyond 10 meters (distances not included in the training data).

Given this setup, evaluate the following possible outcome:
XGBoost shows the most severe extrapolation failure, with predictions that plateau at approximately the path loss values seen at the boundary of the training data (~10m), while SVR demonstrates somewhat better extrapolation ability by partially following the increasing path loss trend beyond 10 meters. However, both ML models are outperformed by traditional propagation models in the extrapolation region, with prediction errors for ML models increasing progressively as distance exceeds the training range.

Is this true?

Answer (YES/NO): NO